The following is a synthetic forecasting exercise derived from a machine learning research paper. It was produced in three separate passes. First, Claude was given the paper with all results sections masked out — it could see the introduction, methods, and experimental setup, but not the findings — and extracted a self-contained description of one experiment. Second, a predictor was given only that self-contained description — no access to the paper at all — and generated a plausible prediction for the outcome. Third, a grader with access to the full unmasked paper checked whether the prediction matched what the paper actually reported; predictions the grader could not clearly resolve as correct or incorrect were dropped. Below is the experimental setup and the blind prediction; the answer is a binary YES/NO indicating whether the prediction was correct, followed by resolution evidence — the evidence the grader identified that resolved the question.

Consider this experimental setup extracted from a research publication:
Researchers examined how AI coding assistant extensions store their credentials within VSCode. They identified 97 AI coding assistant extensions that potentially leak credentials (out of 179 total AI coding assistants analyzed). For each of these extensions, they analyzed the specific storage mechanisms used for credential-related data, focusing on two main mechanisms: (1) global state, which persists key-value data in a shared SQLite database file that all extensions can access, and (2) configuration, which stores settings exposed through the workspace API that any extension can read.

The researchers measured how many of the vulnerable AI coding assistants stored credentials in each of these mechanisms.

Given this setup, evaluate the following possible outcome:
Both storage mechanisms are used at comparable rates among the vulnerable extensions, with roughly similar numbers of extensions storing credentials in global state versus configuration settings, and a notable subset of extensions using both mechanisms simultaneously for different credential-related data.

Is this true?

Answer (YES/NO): NO